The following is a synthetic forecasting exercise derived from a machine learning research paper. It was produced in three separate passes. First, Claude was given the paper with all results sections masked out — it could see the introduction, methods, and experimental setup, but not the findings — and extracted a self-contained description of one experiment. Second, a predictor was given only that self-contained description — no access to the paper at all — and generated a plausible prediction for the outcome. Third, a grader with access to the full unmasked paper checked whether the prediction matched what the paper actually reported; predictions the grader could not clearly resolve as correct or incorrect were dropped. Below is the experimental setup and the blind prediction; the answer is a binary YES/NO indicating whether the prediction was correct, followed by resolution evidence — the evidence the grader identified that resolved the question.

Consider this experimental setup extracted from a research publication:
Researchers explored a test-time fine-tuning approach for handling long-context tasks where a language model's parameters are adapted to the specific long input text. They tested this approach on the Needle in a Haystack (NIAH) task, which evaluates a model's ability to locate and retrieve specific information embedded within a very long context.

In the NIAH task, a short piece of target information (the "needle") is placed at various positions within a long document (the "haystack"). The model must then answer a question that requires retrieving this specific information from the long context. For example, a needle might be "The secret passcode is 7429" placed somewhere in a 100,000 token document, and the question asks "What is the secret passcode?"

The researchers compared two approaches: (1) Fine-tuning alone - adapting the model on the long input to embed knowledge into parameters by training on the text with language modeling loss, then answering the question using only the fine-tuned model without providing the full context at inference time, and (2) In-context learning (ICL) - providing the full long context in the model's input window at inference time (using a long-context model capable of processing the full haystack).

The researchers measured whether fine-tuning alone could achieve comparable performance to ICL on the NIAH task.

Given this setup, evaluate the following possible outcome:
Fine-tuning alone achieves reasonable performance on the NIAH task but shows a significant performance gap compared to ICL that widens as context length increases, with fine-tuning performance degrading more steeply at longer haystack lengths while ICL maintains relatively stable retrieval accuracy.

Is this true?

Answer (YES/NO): NO